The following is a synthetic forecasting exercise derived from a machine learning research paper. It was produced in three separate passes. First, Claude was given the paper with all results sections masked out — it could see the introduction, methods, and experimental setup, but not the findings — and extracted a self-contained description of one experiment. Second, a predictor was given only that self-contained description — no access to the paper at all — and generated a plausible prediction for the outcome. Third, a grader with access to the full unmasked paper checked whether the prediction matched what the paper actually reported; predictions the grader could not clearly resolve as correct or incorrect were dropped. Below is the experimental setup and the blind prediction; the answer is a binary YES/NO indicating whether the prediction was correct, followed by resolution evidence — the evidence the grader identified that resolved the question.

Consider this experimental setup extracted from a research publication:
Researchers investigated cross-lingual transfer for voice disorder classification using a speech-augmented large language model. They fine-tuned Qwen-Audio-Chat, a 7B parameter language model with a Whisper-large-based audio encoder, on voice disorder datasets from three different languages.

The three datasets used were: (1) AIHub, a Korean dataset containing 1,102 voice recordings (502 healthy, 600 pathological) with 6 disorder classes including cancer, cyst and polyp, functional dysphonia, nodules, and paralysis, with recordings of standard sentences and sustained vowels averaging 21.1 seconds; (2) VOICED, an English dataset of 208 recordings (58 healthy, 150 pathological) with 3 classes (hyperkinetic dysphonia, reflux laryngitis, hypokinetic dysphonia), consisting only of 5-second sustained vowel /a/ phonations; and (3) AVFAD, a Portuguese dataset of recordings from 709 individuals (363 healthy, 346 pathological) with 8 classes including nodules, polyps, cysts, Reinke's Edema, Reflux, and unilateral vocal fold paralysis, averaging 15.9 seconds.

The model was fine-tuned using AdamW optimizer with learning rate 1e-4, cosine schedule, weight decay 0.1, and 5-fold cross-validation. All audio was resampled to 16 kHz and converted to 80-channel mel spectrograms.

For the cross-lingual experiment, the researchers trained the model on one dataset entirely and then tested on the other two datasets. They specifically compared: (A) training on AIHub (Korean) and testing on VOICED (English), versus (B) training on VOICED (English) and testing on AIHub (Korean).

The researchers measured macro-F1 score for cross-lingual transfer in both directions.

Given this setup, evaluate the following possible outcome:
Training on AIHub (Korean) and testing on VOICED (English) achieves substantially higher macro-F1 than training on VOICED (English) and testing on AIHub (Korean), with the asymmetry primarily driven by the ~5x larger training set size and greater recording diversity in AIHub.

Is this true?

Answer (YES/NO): NO